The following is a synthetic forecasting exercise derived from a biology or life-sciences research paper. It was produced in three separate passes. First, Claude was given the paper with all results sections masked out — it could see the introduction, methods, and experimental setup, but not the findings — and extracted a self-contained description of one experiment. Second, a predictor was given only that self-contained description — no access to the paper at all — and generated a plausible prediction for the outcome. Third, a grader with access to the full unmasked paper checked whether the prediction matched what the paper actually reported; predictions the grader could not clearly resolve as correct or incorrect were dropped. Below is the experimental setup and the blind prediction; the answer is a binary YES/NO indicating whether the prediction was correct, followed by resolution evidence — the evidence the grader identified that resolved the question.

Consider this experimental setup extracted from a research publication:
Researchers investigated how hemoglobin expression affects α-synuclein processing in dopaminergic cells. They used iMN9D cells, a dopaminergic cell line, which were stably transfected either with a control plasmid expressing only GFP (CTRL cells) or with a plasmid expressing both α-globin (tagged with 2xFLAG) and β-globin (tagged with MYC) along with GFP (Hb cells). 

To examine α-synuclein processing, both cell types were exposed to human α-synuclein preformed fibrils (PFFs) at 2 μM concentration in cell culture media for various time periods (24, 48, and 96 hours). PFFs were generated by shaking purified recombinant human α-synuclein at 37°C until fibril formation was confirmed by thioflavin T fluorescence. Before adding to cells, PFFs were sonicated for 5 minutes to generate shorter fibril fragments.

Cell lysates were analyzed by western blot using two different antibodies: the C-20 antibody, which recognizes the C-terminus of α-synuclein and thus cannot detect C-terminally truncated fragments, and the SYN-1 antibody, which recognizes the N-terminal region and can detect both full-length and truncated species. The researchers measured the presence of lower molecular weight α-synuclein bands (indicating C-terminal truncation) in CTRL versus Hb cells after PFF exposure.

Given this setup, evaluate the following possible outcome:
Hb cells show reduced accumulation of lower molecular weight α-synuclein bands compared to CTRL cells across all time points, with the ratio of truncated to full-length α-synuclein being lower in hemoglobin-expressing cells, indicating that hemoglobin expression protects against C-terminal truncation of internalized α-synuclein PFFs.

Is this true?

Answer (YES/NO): NO